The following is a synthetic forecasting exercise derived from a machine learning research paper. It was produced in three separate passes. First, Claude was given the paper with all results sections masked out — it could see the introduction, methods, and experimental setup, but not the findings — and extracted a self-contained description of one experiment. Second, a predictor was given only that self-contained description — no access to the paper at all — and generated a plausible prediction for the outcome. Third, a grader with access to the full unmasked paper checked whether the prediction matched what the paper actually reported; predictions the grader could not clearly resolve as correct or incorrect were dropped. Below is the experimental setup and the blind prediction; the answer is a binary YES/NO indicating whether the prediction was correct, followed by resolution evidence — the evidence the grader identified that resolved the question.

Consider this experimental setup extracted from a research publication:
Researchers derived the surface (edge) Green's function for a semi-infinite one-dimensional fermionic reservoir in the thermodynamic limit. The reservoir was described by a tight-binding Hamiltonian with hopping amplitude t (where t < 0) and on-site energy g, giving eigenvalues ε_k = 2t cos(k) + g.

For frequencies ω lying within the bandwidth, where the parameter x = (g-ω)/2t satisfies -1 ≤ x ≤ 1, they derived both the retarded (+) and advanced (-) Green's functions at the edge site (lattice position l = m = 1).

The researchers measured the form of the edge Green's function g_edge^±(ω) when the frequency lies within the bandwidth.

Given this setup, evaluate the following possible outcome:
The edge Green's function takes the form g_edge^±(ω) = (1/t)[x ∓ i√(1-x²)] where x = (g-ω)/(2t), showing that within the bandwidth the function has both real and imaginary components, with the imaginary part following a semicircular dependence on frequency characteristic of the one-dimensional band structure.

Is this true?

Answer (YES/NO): NO